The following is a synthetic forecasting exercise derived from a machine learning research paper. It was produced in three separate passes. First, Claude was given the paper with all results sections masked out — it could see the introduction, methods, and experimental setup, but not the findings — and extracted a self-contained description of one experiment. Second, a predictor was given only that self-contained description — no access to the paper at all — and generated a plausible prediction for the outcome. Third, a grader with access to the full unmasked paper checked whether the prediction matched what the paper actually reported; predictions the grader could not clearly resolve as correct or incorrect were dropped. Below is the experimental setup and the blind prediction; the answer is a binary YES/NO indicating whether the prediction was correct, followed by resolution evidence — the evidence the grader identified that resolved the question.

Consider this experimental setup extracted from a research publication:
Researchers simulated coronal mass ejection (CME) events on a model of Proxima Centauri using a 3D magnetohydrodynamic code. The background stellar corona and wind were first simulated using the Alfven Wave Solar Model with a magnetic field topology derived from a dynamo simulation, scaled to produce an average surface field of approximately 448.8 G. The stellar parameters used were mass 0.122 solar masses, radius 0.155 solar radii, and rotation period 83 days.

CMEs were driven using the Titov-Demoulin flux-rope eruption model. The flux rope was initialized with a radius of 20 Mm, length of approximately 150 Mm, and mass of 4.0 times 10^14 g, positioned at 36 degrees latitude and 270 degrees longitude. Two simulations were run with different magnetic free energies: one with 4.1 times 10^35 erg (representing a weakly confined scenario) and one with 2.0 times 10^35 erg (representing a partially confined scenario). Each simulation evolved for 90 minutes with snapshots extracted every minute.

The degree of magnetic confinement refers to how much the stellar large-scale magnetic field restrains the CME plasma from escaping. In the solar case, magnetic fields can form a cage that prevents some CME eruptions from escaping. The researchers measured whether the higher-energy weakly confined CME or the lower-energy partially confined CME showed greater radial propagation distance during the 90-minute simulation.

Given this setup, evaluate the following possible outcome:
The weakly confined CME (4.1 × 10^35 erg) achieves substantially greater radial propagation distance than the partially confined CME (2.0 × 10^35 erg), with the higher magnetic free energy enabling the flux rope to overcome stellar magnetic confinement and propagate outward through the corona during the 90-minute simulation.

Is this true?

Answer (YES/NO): YES